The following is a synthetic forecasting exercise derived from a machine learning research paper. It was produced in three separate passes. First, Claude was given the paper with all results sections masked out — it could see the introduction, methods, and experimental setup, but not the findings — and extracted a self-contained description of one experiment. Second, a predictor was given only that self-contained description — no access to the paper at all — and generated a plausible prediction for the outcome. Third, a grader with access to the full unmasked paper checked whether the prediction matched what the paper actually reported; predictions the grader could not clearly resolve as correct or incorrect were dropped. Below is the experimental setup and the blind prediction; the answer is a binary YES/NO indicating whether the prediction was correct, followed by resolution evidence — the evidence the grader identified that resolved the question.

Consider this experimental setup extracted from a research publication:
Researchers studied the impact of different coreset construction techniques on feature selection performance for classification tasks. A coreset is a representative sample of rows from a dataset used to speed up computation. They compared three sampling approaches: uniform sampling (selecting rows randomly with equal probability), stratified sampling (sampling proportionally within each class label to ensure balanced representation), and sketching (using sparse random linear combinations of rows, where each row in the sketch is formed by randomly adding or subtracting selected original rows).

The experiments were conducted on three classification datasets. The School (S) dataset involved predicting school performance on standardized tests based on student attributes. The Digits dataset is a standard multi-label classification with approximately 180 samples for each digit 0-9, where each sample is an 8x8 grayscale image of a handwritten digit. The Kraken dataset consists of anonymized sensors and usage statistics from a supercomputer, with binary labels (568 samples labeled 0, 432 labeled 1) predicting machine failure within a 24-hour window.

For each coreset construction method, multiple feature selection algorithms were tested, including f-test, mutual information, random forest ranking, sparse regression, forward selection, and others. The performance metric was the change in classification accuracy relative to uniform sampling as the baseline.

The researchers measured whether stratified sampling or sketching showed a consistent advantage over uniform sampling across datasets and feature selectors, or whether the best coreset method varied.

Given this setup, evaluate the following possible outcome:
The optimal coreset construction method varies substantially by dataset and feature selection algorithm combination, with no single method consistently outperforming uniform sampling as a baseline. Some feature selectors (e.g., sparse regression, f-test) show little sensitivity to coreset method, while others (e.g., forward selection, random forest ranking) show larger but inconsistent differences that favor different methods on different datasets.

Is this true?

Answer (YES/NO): NO